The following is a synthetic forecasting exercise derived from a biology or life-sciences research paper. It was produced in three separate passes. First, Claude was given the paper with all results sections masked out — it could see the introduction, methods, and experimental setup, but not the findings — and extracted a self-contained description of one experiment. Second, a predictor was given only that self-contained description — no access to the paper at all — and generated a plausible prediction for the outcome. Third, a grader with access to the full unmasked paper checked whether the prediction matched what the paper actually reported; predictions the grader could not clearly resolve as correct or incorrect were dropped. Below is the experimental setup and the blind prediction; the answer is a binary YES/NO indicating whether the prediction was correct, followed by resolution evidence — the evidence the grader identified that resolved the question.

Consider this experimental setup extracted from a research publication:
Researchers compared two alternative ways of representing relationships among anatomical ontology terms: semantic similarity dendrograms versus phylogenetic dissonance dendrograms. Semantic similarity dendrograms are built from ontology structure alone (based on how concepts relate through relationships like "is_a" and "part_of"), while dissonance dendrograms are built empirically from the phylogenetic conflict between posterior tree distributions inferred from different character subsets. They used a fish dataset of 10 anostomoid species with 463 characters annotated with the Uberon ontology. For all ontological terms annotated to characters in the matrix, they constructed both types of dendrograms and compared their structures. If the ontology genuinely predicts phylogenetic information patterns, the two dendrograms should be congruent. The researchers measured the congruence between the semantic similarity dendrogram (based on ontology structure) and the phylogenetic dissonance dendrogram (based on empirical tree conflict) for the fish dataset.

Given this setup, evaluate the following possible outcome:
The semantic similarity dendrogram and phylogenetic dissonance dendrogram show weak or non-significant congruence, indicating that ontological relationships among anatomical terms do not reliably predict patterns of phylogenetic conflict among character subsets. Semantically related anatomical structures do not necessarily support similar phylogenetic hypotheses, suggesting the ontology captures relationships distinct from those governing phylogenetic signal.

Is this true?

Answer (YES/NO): YES